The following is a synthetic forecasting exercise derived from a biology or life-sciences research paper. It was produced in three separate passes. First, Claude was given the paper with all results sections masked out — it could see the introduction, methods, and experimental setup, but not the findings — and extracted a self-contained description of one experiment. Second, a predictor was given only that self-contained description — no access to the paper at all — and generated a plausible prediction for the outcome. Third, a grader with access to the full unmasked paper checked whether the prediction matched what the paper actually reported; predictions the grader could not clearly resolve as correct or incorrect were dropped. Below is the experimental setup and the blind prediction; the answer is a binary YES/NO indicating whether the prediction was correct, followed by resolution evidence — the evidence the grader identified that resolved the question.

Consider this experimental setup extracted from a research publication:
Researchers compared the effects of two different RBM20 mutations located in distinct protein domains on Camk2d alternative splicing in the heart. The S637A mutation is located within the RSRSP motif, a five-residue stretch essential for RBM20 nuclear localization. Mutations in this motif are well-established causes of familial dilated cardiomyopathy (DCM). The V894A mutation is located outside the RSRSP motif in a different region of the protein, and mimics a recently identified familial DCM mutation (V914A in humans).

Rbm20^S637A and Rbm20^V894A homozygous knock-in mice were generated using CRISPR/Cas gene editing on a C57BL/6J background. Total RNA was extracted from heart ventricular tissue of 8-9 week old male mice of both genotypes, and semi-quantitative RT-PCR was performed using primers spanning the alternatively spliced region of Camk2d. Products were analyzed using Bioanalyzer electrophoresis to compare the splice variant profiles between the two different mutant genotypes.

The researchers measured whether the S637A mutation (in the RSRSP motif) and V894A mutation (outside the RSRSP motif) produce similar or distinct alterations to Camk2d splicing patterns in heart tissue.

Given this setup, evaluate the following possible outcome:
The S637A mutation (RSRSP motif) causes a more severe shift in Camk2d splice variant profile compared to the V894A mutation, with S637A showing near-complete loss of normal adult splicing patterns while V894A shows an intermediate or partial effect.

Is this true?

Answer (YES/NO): YES